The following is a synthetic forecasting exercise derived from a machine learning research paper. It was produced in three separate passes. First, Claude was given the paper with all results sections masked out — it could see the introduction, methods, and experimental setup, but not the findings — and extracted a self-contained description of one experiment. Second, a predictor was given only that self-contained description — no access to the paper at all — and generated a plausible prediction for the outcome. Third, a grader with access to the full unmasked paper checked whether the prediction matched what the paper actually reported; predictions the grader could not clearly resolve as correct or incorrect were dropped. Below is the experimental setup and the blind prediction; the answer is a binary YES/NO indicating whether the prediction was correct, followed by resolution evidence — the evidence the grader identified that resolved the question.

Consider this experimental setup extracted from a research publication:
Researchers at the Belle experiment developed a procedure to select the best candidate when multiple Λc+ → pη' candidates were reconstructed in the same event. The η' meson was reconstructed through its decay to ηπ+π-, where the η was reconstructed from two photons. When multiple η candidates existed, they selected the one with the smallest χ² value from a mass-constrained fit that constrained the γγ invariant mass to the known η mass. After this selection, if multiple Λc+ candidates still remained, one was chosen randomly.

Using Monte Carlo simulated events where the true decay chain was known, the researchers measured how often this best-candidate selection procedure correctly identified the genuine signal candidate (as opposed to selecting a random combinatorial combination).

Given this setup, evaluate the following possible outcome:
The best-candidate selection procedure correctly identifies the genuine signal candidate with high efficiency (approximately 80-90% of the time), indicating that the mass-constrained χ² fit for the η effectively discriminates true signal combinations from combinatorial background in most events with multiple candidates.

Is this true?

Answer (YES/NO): NO